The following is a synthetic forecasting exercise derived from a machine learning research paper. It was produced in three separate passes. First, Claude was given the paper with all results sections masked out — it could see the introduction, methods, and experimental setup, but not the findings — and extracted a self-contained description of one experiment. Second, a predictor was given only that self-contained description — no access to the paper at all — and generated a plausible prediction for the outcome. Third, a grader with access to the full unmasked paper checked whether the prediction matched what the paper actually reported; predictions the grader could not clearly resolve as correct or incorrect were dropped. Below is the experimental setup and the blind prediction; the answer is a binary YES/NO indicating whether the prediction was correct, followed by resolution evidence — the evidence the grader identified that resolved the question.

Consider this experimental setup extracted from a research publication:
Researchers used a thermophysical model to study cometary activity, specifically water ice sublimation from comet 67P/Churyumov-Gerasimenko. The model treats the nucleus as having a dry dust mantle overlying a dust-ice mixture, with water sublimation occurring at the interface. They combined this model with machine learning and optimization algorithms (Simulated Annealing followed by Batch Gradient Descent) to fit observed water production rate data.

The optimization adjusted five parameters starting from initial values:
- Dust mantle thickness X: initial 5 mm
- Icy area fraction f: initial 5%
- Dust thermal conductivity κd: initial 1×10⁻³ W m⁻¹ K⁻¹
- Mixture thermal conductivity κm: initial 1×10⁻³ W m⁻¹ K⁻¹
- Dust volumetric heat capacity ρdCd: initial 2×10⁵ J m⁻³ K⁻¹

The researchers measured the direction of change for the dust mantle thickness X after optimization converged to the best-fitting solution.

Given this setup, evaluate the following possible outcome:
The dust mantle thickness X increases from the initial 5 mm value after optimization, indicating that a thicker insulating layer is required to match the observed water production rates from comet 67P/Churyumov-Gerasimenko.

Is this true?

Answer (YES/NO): NO